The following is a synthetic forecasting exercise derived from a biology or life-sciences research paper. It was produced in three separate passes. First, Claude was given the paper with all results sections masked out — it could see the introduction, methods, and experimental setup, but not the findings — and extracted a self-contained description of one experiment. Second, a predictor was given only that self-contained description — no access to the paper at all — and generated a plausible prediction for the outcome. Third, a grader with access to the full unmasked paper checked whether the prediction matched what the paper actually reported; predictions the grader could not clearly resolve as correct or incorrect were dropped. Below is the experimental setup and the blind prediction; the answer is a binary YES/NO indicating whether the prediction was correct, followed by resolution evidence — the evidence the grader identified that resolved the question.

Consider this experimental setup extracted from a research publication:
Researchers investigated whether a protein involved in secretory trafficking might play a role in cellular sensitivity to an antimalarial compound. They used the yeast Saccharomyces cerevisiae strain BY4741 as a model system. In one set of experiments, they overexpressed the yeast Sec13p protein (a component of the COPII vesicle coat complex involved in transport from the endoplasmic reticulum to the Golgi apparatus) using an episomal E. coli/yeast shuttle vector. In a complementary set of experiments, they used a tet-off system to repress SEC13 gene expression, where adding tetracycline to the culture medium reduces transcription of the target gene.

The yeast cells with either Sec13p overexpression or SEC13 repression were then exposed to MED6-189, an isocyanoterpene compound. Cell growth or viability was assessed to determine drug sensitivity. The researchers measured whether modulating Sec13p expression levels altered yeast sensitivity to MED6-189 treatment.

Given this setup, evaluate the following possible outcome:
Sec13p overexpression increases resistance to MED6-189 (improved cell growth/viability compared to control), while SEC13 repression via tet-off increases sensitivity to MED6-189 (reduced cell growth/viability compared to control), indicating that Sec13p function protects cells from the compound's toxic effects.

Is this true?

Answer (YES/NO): YES